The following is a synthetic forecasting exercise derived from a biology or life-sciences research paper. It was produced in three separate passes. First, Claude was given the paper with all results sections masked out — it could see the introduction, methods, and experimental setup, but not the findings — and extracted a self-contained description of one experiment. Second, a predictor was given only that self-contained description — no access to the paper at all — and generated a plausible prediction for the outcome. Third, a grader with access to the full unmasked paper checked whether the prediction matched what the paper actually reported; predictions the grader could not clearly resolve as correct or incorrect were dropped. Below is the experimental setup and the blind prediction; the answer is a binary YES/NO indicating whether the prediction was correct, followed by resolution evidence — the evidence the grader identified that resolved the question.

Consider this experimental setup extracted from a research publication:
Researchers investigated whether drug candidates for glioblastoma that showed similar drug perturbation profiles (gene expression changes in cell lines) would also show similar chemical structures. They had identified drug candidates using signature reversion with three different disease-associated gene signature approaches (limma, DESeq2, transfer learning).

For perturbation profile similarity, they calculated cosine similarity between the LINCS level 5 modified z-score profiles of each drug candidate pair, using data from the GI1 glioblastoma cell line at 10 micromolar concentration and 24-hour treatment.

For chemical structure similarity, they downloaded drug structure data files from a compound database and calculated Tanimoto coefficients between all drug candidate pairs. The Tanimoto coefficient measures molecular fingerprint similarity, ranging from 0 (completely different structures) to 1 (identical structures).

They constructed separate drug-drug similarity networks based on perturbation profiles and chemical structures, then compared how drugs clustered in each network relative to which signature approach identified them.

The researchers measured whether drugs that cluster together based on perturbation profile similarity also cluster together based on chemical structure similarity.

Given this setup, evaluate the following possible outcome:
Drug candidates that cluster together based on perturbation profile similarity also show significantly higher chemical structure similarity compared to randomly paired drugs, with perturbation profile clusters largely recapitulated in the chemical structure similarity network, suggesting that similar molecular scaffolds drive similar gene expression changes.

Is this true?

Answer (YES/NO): NO